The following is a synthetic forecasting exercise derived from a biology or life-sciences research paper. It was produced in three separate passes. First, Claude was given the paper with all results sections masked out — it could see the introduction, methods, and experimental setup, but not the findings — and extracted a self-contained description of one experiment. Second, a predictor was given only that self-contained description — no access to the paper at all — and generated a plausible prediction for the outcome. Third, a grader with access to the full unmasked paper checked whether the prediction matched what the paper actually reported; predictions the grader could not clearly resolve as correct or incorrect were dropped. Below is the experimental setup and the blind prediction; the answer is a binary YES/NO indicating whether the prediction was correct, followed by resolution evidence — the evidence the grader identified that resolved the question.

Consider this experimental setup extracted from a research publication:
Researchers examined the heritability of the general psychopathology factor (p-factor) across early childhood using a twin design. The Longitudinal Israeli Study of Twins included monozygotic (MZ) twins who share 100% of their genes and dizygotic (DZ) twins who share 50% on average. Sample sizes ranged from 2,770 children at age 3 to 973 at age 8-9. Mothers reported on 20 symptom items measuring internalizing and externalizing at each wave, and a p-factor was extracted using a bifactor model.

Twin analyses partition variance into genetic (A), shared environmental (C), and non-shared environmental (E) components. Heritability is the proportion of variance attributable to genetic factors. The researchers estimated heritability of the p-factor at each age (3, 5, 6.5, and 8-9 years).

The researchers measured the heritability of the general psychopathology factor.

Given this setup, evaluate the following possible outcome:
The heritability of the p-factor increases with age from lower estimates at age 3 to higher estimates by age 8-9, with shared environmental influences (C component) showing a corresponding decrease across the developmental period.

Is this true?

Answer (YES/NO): NO